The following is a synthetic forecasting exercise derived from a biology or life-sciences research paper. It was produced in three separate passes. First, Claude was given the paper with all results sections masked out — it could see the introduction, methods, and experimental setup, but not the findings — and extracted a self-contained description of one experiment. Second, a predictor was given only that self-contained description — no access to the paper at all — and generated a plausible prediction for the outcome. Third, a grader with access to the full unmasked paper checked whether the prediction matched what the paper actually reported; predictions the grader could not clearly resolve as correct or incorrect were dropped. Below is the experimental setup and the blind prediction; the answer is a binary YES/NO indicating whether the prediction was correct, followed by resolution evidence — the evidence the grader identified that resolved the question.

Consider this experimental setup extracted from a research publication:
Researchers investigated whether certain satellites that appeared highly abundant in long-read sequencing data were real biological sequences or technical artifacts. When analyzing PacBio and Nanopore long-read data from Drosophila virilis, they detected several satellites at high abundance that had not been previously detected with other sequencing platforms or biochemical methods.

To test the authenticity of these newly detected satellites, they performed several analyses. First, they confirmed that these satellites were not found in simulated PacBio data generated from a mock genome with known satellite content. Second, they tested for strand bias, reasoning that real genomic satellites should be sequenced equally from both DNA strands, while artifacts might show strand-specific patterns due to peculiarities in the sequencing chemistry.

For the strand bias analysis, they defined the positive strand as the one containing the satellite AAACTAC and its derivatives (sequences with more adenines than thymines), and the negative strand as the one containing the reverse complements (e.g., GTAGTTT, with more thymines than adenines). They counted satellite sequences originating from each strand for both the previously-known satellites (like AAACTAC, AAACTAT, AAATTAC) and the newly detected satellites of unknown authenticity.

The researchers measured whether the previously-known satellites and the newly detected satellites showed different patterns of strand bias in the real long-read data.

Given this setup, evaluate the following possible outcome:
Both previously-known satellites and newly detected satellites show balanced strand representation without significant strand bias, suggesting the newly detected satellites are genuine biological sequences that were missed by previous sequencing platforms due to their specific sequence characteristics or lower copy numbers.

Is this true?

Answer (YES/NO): NO